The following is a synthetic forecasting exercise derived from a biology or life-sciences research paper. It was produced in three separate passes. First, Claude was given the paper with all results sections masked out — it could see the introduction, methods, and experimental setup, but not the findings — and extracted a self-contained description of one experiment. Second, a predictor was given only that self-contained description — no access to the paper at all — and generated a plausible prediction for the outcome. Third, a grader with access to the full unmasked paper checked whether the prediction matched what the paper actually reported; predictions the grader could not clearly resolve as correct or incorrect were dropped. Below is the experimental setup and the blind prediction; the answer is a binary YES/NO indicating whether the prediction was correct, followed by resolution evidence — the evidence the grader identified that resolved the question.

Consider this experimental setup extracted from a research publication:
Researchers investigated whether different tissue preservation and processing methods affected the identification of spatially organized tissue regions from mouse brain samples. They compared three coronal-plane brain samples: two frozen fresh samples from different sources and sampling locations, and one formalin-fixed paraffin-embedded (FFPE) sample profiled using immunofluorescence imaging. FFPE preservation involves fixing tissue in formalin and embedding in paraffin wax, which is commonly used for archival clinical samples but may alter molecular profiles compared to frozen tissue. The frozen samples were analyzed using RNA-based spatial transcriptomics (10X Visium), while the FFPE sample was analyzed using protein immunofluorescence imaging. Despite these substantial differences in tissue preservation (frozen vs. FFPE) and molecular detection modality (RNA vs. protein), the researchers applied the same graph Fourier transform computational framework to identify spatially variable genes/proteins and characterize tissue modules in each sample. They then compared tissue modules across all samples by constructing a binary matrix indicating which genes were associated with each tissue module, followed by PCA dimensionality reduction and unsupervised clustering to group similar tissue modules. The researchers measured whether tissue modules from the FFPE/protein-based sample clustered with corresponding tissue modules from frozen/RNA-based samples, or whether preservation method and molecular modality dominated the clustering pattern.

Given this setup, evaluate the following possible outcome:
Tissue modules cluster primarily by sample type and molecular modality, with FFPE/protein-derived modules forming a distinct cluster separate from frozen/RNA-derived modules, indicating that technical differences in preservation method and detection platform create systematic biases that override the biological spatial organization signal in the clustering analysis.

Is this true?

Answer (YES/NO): NO